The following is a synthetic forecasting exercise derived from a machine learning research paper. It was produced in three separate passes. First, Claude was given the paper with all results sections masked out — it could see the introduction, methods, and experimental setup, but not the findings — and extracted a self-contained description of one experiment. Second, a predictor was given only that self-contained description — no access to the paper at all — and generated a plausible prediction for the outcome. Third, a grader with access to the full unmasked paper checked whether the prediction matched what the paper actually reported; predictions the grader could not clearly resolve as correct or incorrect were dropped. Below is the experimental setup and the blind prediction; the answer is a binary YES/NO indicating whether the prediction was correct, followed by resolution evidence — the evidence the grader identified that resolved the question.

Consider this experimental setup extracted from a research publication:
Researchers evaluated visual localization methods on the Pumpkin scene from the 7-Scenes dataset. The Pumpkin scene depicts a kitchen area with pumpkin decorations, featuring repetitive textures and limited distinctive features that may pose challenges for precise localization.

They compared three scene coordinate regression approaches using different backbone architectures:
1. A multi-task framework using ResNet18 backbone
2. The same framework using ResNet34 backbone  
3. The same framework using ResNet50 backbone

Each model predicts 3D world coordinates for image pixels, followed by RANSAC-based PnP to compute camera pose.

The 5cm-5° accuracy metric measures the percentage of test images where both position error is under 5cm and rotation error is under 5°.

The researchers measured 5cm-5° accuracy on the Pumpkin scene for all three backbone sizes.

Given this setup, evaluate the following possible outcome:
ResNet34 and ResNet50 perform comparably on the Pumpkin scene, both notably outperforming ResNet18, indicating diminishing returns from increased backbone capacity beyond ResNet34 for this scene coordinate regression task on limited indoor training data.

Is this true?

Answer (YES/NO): NO